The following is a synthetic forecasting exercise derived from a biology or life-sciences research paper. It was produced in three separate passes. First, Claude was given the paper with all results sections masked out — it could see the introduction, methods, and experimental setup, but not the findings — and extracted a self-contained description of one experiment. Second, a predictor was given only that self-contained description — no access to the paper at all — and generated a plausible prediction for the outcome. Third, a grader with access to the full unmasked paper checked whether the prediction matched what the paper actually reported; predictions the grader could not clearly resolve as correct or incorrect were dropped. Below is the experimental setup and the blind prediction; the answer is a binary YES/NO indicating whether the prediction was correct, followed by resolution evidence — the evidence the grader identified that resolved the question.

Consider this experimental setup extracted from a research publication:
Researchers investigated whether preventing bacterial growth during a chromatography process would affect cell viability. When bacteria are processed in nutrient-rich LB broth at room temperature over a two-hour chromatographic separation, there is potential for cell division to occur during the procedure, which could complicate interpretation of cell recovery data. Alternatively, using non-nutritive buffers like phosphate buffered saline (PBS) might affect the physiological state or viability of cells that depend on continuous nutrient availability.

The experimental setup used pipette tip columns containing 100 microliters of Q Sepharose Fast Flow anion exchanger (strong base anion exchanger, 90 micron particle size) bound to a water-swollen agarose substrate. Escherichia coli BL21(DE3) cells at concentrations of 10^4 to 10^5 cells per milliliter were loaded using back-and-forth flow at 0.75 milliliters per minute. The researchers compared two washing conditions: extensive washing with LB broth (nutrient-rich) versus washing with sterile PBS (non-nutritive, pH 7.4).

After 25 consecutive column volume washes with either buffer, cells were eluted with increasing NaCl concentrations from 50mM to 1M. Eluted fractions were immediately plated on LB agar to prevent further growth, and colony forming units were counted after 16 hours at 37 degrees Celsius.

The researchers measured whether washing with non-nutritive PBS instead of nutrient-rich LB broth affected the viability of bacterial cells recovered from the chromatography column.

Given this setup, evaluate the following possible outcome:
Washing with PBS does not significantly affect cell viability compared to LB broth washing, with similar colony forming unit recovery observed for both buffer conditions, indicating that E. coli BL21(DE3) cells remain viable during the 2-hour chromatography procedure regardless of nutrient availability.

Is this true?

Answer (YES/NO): YES